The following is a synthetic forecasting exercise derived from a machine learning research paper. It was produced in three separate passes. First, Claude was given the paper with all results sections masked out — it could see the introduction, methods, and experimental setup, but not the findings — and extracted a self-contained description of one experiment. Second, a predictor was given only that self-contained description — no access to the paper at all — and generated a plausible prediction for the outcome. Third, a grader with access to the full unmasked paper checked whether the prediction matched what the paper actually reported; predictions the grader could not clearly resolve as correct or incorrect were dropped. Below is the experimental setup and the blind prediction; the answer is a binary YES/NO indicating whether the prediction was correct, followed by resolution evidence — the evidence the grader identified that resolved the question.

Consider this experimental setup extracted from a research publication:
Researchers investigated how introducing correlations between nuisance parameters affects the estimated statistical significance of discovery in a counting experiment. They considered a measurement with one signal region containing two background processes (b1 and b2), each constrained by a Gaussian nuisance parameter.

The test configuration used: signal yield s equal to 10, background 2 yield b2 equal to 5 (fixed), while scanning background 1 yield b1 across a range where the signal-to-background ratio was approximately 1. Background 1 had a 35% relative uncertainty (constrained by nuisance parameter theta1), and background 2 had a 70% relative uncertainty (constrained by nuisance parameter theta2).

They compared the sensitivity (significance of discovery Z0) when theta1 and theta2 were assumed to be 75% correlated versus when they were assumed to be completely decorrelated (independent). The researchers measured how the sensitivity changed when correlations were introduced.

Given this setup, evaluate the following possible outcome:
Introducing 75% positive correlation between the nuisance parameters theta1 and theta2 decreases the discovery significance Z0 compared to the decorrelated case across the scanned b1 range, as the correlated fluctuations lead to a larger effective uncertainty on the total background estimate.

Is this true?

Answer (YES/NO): NO